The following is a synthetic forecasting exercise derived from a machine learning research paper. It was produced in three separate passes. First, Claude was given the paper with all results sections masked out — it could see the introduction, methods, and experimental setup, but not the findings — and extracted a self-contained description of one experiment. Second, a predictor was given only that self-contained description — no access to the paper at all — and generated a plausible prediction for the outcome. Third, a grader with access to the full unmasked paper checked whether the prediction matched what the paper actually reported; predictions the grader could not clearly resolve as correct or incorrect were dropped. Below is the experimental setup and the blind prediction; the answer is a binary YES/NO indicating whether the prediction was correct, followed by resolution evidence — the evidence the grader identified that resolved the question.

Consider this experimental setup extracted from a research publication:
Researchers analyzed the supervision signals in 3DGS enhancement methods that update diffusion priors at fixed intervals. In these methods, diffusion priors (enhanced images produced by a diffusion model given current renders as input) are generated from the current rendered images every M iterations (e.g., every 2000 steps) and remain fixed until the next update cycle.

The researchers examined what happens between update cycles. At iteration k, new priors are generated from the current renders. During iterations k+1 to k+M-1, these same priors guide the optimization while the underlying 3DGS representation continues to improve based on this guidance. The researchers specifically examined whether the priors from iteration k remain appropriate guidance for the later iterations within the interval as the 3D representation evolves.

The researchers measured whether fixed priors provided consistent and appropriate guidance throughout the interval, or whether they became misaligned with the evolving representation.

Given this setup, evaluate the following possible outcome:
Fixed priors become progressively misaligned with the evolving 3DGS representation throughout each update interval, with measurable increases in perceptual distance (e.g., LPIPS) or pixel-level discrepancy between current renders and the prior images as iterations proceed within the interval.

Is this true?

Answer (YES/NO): NO